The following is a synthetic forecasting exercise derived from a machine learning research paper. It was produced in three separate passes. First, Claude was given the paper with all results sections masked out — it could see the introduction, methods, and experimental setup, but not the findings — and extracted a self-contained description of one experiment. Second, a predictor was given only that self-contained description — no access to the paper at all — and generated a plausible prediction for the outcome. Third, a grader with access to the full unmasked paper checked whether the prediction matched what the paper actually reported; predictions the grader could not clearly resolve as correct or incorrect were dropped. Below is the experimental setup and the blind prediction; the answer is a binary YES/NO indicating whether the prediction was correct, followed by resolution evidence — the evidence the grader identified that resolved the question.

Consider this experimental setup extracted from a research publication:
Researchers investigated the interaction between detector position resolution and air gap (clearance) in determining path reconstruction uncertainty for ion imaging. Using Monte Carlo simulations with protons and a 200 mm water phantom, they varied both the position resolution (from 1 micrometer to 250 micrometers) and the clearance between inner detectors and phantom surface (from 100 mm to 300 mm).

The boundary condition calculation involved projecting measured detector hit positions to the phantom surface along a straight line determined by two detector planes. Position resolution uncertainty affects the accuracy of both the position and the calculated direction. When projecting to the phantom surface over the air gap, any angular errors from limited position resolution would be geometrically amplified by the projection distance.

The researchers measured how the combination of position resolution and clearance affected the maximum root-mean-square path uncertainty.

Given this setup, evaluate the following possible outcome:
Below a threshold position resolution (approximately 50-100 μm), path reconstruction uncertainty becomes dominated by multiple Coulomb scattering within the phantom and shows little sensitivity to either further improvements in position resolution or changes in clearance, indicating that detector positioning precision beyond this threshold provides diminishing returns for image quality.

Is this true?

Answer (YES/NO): NO